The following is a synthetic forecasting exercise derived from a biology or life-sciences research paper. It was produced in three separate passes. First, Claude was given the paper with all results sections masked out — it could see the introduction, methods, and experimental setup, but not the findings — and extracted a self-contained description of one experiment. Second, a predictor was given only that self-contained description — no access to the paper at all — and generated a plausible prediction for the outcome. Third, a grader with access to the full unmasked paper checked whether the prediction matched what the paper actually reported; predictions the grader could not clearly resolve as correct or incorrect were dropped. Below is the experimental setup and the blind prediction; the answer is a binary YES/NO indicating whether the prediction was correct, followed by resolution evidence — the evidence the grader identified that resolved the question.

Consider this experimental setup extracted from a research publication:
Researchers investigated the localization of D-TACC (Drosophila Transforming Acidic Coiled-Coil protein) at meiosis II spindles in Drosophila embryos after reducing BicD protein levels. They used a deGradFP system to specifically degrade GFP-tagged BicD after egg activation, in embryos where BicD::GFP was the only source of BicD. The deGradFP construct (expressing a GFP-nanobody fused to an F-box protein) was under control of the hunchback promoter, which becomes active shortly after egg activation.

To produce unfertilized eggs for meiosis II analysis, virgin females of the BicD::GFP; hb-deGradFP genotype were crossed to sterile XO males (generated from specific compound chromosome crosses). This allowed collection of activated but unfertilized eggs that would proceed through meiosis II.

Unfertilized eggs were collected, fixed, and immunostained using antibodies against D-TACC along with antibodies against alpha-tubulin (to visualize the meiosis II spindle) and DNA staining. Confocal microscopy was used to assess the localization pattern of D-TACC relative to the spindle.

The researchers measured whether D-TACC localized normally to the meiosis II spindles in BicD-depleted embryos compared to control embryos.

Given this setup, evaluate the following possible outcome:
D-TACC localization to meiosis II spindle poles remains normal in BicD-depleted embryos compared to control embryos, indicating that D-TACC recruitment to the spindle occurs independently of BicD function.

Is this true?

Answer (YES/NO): NO